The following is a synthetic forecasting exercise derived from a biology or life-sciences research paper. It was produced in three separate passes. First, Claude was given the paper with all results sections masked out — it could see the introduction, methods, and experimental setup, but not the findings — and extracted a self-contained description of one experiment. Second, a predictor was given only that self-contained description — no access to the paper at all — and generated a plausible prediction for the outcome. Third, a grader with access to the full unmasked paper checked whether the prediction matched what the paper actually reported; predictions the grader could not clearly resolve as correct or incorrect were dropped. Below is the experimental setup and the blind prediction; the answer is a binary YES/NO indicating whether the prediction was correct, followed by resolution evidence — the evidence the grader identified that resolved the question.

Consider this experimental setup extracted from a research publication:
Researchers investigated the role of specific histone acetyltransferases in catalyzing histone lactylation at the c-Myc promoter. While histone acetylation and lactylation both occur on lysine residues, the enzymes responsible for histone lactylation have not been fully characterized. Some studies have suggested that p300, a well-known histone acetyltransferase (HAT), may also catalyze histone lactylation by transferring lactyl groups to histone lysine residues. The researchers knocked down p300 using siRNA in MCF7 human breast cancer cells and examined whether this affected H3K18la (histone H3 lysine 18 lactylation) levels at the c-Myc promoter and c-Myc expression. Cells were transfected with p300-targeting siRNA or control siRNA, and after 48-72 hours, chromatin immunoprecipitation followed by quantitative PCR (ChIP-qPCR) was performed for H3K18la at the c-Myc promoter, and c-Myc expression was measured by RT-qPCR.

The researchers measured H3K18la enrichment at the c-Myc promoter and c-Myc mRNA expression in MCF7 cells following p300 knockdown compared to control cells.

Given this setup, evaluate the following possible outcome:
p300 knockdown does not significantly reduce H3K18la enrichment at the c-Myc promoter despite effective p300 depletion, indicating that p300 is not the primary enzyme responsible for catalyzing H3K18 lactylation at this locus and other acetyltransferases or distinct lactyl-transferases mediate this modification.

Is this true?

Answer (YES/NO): NO